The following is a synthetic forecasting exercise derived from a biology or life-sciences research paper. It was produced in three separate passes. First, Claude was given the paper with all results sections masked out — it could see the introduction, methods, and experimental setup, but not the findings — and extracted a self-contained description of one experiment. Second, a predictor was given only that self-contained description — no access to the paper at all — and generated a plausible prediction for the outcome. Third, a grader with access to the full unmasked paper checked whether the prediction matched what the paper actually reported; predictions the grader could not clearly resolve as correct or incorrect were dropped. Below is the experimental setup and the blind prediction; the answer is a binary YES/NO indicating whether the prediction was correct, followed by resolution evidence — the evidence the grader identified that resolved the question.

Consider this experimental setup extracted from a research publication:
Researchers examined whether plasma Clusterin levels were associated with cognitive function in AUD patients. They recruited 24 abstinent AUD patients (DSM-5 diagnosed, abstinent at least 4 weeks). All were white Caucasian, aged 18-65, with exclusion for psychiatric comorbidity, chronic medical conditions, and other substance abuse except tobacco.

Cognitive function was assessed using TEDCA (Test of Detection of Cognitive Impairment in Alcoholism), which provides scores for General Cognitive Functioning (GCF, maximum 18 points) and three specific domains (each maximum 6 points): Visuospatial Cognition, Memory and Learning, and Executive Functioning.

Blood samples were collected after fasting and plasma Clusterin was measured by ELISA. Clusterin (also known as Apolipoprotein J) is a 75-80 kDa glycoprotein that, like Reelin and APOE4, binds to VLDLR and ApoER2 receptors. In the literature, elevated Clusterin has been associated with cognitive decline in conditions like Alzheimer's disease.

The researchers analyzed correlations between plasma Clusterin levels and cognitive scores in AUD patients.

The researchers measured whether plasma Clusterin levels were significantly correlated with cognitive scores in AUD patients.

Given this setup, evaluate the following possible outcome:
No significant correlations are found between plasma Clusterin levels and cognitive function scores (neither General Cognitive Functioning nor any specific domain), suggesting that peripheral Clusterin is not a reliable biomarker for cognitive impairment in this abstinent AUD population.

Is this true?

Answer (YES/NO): YES